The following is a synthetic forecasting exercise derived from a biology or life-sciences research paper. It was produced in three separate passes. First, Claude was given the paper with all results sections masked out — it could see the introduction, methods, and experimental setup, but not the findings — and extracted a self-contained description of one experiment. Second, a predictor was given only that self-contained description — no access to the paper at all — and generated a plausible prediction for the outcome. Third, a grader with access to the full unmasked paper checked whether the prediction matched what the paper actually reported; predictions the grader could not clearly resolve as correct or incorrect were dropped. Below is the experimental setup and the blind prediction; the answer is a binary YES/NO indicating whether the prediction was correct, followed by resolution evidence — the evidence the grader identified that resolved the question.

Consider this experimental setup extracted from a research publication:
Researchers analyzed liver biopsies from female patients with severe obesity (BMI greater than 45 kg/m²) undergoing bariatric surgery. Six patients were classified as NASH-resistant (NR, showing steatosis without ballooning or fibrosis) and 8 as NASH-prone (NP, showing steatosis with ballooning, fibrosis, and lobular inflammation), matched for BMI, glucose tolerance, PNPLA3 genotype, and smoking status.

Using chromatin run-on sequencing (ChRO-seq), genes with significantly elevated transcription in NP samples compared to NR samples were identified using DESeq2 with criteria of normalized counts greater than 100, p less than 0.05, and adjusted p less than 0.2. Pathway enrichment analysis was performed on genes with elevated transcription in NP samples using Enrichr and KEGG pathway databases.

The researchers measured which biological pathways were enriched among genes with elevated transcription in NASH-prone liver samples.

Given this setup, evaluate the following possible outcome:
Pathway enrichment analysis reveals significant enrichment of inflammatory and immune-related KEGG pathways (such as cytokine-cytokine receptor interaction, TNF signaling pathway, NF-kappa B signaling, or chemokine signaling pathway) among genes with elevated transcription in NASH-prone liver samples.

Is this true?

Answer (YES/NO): NO